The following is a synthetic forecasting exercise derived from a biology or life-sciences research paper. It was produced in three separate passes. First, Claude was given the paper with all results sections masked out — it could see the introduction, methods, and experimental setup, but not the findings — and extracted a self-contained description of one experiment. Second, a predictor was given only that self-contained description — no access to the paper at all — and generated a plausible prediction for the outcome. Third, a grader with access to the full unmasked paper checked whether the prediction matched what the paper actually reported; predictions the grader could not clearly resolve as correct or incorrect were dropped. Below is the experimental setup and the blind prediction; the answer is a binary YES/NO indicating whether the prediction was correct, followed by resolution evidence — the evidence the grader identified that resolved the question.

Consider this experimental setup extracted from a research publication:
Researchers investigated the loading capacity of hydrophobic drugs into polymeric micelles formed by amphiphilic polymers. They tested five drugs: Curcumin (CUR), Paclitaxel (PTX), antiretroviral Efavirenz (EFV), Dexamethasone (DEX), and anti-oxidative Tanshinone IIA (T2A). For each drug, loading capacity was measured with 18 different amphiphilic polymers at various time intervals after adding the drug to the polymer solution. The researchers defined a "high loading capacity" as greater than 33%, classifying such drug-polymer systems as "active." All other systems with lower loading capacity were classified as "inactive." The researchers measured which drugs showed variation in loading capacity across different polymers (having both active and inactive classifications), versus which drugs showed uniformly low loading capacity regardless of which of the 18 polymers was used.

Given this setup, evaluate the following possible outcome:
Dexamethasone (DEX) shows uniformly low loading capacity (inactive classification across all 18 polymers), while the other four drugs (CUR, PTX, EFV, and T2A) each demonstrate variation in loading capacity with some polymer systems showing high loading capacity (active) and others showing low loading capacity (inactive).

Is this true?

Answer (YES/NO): NO